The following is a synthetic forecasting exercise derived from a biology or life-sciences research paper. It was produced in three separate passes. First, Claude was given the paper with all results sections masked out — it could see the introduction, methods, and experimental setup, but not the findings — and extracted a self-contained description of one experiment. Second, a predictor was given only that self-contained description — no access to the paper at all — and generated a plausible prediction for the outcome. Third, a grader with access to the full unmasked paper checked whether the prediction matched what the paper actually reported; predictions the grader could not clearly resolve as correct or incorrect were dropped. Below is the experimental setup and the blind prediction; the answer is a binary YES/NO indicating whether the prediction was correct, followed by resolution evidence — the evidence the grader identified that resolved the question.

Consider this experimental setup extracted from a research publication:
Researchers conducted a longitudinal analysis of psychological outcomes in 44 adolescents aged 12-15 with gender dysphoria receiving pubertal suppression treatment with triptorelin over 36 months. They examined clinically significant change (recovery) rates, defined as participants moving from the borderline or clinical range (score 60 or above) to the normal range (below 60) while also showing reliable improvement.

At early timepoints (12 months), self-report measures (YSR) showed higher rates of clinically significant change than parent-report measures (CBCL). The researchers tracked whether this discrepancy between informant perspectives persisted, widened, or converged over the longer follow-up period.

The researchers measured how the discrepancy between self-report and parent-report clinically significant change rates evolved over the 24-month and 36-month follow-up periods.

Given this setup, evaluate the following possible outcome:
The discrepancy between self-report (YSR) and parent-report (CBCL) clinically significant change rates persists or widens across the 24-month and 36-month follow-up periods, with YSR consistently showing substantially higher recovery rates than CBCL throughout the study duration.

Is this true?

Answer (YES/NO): NO